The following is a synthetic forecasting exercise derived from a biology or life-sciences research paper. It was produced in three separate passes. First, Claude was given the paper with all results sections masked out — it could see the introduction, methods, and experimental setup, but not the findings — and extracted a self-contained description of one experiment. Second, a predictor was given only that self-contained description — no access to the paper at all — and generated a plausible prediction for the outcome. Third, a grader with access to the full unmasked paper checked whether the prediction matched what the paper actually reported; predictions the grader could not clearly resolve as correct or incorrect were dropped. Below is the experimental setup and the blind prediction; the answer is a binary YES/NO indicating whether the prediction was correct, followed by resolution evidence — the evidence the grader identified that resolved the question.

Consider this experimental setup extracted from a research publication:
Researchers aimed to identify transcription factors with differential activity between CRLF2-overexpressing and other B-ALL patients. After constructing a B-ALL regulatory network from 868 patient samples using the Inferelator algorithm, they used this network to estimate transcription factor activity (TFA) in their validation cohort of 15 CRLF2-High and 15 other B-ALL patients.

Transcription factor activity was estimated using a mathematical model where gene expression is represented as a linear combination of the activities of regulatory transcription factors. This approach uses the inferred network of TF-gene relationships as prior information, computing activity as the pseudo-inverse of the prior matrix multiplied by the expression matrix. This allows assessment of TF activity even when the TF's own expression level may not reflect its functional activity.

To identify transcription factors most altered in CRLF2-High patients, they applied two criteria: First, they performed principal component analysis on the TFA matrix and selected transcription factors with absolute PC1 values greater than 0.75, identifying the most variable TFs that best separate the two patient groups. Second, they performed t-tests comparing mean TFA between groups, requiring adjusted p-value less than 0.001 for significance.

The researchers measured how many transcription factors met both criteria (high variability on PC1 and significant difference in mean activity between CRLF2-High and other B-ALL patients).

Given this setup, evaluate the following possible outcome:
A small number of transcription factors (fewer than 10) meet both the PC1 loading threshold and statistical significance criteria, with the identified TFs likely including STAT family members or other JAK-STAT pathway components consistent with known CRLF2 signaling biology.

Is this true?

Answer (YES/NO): NO